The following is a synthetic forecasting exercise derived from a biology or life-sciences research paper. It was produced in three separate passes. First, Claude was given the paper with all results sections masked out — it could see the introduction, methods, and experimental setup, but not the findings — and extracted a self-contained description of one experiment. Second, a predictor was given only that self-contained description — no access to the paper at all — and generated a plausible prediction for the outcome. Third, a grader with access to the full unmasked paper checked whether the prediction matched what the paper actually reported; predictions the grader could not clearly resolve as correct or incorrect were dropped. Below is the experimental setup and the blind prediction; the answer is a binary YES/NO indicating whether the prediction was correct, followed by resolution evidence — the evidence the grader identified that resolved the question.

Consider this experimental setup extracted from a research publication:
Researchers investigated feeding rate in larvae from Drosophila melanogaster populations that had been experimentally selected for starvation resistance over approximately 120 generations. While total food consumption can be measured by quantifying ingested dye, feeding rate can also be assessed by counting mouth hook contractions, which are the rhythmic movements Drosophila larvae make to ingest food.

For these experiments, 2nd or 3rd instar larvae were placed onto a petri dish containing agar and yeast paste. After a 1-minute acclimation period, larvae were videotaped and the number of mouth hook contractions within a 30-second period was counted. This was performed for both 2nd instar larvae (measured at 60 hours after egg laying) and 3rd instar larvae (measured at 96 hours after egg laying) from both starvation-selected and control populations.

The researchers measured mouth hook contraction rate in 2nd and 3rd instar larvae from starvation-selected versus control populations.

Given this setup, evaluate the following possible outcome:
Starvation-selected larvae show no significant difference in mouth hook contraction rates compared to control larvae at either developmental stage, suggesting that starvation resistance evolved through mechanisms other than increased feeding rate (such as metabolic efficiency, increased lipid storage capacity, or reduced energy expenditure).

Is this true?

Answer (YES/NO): YES